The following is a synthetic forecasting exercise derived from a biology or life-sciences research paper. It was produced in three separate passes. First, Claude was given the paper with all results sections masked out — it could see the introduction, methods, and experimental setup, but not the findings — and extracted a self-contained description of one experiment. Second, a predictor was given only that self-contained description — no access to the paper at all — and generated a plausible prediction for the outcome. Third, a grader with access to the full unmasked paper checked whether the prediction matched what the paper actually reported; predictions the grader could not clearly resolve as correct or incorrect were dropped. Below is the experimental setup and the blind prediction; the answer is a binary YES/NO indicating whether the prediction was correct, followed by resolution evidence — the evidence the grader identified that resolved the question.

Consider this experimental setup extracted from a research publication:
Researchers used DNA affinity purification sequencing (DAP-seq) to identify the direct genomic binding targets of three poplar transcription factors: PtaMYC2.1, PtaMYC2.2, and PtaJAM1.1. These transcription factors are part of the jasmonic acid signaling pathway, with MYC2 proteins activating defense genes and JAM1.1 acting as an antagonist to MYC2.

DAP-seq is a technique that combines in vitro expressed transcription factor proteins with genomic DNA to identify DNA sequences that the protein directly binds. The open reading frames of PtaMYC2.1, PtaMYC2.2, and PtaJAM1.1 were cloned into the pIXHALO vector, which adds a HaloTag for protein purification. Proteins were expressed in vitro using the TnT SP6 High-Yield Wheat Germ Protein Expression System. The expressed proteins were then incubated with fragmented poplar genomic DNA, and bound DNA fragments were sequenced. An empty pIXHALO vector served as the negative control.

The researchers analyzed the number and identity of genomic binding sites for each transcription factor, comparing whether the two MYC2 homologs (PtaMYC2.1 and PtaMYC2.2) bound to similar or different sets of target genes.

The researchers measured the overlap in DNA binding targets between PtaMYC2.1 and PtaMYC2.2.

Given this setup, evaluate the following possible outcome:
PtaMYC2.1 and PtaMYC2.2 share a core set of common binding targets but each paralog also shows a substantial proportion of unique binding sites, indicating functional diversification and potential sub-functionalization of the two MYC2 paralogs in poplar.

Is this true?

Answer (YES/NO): YES